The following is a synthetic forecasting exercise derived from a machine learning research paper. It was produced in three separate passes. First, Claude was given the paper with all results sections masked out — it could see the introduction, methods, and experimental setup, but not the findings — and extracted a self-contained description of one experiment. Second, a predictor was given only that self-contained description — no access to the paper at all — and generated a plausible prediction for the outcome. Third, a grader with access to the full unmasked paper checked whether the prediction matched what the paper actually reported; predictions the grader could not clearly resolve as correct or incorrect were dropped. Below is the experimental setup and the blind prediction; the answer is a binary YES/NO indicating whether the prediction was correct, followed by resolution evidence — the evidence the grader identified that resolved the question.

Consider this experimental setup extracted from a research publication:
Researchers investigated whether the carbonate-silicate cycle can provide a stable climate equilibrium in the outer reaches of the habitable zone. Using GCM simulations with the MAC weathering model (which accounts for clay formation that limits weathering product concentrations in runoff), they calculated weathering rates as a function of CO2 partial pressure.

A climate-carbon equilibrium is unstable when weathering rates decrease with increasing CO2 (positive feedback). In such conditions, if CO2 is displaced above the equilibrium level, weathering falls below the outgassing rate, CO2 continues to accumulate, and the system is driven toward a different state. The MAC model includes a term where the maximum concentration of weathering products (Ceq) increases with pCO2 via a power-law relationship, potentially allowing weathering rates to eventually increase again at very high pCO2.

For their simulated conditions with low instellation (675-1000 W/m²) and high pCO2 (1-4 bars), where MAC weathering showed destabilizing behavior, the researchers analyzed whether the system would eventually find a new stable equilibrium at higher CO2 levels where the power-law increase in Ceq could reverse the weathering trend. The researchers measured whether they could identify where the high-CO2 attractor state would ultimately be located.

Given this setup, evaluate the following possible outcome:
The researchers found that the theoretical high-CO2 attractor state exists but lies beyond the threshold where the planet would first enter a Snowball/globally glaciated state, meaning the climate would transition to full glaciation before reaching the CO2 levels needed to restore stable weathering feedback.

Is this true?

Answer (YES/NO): NO